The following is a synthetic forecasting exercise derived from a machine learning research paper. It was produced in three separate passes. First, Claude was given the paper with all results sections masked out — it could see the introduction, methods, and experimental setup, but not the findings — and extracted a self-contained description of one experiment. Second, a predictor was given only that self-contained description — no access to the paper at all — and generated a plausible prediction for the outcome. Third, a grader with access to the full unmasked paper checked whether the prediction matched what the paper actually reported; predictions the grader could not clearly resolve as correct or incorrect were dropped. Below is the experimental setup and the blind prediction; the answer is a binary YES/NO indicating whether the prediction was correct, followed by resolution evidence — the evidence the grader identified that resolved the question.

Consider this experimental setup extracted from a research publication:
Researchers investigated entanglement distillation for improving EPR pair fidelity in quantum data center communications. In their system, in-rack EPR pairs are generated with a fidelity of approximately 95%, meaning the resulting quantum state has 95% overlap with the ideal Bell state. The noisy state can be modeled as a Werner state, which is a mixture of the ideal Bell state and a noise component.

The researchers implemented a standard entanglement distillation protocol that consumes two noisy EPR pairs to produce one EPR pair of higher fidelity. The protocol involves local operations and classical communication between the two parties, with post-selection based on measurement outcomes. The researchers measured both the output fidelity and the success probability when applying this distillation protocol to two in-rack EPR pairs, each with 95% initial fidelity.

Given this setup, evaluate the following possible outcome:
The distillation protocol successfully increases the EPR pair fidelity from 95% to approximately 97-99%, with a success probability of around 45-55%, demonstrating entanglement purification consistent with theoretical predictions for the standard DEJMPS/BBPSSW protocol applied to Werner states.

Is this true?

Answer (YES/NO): NO